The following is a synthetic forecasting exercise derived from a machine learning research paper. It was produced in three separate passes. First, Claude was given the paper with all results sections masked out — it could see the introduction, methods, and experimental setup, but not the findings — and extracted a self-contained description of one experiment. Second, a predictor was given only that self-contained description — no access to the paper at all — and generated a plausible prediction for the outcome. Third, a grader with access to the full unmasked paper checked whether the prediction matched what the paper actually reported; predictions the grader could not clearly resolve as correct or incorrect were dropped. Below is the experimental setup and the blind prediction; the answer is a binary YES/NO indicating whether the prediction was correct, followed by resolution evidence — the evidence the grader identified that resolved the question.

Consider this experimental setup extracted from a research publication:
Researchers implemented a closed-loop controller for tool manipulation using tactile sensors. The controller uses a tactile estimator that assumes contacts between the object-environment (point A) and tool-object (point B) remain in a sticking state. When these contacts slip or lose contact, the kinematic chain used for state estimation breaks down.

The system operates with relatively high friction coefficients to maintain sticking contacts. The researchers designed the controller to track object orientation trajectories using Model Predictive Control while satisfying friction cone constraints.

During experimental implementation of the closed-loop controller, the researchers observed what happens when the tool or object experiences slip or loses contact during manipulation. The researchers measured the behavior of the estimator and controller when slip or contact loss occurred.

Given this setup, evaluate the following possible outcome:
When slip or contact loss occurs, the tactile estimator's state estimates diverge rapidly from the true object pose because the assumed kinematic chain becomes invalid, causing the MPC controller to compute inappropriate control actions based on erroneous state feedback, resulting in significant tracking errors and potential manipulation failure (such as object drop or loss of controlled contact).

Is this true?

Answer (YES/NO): YES